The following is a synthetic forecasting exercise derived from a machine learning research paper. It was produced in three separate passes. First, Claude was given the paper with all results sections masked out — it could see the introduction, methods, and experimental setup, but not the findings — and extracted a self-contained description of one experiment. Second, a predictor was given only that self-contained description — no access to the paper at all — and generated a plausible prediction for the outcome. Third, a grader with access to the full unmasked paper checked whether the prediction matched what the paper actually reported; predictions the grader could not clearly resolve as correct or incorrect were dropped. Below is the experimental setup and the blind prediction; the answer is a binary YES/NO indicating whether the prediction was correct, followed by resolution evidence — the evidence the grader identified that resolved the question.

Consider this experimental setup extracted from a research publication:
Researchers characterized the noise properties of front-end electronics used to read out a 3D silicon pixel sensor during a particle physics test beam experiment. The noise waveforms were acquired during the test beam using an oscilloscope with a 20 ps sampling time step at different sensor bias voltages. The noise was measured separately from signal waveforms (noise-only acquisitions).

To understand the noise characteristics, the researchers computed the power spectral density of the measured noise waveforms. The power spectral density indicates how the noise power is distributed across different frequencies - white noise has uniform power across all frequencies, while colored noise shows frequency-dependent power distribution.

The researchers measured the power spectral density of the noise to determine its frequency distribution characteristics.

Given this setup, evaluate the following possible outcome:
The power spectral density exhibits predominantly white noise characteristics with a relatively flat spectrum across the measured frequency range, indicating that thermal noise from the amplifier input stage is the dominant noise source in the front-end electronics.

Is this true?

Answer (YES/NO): NO